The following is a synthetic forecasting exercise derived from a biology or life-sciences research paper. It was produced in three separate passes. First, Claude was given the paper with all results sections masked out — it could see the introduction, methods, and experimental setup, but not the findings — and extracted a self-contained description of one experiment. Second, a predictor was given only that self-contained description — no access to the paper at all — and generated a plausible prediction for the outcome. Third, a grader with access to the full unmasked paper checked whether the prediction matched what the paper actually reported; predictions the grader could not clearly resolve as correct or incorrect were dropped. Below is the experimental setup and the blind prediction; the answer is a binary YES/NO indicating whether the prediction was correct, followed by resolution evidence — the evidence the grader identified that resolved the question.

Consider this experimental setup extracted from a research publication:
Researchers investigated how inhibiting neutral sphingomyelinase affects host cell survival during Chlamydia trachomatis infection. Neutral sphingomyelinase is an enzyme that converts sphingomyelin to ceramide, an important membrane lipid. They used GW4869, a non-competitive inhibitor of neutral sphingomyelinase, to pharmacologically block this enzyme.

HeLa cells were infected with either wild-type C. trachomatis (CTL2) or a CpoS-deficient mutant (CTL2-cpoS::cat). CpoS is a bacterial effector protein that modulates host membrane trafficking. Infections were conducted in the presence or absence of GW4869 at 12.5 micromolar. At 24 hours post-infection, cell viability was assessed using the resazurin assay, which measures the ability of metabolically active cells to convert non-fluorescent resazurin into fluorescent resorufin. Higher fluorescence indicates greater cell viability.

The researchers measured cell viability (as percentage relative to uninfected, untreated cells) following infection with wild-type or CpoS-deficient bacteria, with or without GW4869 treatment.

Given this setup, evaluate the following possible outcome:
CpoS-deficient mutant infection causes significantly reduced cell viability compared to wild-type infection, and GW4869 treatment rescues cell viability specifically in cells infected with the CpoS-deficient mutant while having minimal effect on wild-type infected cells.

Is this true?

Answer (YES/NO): YES